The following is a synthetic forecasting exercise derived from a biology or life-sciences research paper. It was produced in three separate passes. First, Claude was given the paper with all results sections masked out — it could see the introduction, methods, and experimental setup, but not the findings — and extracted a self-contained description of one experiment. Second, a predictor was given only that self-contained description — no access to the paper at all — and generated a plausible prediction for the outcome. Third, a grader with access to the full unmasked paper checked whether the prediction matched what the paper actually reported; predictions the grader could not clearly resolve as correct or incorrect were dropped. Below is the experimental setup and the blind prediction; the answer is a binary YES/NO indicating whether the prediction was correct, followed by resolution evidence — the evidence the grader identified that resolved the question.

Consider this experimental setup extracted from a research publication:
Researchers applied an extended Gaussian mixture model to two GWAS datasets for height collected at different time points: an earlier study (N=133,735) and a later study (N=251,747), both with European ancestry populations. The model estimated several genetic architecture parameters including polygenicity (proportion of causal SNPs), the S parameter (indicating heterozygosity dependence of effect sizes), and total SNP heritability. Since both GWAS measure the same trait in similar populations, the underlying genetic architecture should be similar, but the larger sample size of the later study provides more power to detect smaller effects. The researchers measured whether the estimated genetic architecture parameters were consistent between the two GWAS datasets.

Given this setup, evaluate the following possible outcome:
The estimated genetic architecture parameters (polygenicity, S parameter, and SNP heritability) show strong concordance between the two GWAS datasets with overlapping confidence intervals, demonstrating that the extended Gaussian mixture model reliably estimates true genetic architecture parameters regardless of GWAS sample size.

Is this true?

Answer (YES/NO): YES